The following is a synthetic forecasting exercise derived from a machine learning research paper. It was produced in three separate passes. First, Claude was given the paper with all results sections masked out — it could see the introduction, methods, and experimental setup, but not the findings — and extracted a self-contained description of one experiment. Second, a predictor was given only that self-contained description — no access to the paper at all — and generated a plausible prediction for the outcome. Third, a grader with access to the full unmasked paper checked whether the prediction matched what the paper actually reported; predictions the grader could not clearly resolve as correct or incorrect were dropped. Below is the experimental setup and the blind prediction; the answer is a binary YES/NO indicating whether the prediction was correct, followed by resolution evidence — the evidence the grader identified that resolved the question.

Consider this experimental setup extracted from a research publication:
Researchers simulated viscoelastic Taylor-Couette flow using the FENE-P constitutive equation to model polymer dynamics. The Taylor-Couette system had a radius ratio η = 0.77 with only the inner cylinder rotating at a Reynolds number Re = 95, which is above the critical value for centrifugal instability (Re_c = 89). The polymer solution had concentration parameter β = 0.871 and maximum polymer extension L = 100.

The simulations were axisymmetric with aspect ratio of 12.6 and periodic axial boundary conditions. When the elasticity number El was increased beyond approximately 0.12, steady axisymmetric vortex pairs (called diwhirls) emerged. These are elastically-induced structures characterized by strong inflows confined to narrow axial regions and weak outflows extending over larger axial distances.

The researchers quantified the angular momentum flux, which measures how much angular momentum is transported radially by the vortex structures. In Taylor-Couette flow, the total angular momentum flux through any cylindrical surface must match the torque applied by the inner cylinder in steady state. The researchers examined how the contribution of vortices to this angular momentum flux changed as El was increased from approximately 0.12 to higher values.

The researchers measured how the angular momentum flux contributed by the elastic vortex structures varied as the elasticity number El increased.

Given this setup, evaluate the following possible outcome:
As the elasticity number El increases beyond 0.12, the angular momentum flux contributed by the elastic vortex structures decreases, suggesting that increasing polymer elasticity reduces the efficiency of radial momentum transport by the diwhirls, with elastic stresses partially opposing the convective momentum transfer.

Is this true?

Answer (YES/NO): YES